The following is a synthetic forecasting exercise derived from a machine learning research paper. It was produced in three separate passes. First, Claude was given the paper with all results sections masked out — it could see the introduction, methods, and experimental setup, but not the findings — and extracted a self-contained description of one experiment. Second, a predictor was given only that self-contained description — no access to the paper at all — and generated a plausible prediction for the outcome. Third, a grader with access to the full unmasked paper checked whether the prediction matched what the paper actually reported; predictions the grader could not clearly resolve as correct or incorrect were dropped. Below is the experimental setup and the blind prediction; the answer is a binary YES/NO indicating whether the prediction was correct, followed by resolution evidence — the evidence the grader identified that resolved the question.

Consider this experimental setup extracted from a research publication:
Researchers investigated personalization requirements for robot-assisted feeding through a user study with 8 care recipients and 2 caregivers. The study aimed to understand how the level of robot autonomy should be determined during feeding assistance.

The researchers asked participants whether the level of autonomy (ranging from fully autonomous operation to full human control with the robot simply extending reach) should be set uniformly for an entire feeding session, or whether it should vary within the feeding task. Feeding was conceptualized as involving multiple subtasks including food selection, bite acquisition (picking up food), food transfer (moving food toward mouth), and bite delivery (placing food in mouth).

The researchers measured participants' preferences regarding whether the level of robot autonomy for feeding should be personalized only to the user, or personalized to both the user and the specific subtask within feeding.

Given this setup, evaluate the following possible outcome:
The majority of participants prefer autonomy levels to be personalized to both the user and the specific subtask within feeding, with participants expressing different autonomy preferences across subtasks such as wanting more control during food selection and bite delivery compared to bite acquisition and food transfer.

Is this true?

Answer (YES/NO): NO